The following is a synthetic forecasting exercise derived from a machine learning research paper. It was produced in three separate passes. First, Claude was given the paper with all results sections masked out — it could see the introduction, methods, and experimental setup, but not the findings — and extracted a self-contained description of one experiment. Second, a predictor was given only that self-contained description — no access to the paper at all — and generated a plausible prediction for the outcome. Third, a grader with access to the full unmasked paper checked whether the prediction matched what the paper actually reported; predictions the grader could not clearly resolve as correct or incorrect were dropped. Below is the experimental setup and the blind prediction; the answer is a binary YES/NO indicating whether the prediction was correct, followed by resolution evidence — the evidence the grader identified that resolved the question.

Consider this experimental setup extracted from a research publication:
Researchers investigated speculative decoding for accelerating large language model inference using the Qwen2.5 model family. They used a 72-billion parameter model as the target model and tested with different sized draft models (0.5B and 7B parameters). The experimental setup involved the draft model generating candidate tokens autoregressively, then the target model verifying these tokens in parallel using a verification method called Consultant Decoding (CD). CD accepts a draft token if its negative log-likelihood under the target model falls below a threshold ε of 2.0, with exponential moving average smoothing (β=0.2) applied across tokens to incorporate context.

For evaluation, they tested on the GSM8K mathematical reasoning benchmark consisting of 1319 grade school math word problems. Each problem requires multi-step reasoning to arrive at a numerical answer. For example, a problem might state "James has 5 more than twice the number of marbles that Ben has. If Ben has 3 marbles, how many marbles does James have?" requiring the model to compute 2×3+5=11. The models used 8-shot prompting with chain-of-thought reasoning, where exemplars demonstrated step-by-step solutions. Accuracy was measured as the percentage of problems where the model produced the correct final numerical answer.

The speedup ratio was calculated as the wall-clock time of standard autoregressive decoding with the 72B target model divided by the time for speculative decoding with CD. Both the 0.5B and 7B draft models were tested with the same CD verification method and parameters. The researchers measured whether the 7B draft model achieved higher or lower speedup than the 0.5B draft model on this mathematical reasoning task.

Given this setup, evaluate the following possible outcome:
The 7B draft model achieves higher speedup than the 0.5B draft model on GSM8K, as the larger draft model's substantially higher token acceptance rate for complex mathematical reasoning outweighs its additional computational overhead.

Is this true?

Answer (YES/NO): YES